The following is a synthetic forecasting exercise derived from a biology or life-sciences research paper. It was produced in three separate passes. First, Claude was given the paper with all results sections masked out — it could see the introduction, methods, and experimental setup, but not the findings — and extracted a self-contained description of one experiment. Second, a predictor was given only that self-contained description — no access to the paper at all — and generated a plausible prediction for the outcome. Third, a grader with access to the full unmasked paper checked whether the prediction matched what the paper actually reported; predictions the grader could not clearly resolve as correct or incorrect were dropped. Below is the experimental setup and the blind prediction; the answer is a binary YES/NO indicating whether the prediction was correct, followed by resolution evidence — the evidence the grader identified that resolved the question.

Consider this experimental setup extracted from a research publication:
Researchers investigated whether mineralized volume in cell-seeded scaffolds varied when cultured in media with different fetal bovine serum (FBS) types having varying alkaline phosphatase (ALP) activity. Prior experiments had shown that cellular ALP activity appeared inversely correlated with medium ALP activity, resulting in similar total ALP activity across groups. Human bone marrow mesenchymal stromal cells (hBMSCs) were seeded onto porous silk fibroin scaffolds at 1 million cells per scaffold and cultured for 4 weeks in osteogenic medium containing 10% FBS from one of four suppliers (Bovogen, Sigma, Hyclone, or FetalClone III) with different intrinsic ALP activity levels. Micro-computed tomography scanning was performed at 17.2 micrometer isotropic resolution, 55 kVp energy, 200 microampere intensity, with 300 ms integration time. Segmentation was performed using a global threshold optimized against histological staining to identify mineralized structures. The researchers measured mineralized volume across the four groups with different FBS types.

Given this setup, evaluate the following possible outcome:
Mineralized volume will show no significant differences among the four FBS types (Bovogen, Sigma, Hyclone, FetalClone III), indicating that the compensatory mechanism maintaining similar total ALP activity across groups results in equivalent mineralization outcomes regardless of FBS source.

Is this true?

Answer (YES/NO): NO